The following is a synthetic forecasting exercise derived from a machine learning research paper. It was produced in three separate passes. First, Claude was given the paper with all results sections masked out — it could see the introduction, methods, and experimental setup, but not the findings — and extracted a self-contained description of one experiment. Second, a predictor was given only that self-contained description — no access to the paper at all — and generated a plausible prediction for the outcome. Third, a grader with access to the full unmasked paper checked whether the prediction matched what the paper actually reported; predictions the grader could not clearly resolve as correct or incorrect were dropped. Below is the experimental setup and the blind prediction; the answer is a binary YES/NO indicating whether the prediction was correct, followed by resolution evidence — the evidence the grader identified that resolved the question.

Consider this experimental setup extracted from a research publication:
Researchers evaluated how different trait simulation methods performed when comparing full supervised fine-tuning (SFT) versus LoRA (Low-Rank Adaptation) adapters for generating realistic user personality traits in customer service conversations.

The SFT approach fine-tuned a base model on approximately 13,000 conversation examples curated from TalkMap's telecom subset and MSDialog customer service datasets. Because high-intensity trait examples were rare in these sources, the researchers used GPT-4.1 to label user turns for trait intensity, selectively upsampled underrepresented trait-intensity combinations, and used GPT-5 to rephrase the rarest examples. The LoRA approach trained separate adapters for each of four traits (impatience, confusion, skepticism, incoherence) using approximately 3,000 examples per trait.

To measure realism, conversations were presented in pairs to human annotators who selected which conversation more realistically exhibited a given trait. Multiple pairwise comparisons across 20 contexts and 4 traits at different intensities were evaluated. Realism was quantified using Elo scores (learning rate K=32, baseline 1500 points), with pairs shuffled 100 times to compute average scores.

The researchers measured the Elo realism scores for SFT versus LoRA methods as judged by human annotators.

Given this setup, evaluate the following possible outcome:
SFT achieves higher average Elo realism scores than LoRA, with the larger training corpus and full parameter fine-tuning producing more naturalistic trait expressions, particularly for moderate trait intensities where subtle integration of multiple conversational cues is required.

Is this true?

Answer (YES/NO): NO